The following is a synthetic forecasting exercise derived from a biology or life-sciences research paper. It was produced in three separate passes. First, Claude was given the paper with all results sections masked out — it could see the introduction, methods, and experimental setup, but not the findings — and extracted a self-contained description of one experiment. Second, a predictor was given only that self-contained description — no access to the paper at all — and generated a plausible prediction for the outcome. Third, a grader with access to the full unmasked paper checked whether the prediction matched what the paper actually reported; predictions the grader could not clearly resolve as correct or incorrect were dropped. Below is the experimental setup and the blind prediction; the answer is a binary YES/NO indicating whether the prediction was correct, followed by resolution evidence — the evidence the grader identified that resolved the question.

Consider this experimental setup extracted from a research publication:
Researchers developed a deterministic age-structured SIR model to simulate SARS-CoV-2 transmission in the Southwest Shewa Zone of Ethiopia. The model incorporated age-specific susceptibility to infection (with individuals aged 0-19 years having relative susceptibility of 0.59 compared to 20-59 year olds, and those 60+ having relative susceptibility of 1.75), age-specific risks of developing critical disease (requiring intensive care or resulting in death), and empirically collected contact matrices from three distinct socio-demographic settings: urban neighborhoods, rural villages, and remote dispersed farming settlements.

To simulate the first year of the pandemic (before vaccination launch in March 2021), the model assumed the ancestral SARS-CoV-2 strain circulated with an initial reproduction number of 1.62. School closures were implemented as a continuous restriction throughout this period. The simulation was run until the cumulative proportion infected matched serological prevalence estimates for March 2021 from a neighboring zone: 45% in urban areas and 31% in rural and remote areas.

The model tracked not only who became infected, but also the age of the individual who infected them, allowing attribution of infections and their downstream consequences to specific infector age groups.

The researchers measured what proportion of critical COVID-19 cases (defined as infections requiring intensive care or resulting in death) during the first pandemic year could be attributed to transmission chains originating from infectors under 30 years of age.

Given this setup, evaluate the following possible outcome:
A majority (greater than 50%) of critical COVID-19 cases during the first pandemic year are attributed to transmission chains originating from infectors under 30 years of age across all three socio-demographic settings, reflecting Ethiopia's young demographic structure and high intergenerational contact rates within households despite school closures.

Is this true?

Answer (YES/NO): NO